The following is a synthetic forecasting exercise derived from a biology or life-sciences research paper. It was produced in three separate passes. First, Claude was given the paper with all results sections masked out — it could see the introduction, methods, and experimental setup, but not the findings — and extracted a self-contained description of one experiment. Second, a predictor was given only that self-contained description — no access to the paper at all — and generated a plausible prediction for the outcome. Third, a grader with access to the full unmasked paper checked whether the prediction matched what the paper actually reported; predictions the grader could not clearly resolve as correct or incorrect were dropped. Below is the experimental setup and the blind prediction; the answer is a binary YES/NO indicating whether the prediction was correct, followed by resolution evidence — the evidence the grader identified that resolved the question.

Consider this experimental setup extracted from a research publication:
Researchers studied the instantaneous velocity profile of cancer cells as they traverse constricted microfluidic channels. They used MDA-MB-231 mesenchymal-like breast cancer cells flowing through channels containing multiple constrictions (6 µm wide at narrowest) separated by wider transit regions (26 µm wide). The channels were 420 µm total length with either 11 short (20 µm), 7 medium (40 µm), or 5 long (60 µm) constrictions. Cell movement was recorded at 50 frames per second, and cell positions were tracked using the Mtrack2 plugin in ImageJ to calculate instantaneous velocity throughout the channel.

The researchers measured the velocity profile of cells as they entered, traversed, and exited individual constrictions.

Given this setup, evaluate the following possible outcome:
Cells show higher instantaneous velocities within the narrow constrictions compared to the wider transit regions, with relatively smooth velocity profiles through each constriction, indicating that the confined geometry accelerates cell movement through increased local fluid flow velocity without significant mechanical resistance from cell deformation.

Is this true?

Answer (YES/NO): NO